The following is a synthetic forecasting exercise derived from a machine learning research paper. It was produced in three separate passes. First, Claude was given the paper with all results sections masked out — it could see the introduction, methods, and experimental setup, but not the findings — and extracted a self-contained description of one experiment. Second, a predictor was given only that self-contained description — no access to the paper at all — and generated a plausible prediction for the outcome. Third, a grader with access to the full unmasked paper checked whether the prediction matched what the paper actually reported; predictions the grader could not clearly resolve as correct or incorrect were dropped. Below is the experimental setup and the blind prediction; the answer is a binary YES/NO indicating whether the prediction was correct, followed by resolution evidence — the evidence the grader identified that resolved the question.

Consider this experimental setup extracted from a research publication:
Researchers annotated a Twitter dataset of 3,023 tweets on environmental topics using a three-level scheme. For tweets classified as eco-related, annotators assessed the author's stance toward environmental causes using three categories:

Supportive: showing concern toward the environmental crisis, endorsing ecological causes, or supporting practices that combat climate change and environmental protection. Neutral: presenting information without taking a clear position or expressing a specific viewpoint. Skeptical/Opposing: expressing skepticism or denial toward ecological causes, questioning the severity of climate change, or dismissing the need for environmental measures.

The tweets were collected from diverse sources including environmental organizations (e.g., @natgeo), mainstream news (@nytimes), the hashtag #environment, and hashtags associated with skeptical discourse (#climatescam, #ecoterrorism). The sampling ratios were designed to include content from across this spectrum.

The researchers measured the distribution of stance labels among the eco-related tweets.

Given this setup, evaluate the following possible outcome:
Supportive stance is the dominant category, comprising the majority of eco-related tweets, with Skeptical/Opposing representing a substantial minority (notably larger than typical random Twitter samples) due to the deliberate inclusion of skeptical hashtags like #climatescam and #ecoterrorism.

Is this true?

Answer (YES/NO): YES